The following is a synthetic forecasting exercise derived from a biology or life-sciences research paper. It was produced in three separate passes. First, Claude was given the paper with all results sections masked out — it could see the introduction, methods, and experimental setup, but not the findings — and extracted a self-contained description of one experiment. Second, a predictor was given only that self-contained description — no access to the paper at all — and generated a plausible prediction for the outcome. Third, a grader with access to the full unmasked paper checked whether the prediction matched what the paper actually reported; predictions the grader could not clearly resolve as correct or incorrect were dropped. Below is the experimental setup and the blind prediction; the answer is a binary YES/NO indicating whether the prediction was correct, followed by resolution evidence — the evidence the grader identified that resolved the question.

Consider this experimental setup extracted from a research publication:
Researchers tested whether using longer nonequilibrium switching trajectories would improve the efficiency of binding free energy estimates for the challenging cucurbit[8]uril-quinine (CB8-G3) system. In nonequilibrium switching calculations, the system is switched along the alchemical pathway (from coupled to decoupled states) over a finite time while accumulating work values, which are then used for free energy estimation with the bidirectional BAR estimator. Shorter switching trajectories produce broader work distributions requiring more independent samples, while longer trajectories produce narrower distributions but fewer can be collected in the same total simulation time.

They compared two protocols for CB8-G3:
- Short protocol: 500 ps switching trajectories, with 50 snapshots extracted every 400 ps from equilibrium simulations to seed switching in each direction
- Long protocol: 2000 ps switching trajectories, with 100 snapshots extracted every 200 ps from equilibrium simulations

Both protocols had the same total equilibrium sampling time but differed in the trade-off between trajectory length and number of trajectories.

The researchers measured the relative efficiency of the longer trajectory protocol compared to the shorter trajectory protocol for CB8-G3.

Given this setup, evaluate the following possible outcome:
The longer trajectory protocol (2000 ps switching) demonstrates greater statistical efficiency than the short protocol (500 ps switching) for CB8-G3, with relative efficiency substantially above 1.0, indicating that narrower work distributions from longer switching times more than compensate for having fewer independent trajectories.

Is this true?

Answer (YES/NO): NO